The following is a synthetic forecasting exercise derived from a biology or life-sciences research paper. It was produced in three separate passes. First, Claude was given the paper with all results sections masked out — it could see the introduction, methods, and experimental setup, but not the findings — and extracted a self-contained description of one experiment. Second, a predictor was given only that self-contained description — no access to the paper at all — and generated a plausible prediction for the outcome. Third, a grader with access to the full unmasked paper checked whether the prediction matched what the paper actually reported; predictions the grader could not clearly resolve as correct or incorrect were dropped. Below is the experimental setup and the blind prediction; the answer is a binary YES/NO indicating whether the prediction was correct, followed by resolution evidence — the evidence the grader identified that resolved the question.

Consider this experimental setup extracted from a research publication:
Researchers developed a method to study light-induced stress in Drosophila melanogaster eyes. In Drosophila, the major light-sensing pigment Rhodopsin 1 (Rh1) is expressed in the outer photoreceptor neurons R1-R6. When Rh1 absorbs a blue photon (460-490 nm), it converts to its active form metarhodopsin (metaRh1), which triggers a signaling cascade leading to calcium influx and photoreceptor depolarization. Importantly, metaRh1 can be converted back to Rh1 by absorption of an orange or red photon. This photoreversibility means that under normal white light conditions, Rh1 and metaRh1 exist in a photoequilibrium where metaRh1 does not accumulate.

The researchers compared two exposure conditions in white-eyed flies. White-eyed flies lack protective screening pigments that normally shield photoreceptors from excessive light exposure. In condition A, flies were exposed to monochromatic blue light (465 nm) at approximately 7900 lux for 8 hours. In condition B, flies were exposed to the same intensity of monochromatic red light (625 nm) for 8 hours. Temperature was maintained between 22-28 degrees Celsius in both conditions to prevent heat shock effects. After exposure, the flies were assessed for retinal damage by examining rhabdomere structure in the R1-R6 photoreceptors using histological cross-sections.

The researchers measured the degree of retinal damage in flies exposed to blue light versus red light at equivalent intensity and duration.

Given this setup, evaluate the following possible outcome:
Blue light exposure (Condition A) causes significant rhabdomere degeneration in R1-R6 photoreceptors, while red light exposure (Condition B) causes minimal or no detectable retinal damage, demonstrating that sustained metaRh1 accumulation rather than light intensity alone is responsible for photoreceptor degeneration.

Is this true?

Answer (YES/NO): YES